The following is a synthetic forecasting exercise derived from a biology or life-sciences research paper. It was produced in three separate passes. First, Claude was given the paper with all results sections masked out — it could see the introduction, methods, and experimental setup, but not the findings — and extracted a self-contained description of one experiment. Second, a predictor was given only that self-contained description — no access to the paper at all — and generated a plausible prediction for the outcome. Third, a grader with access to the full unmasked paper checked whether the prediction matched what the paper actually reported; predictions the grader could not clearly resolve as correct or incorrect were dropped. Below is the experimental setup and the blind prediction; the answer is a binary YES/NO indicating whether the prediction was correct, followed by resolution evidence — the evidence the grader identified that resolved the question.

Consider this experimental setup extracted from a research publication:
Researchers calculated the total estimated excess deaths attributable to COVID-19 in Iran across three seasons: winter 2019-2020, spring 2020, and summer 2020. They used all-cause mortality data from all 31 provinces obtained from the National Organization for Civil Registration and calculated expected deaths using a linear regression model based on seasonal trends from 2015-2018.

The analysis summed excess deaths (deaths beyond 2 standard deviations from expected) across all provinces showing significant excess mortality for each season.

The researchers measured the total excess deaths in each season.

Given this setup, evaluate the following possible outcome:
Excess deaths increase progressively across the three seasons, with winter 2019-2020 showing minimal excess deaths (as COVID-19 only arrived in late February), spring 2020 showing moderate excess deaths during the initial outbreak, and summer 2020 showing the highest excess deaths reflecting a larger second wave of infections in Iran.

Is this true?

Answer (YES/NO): YES